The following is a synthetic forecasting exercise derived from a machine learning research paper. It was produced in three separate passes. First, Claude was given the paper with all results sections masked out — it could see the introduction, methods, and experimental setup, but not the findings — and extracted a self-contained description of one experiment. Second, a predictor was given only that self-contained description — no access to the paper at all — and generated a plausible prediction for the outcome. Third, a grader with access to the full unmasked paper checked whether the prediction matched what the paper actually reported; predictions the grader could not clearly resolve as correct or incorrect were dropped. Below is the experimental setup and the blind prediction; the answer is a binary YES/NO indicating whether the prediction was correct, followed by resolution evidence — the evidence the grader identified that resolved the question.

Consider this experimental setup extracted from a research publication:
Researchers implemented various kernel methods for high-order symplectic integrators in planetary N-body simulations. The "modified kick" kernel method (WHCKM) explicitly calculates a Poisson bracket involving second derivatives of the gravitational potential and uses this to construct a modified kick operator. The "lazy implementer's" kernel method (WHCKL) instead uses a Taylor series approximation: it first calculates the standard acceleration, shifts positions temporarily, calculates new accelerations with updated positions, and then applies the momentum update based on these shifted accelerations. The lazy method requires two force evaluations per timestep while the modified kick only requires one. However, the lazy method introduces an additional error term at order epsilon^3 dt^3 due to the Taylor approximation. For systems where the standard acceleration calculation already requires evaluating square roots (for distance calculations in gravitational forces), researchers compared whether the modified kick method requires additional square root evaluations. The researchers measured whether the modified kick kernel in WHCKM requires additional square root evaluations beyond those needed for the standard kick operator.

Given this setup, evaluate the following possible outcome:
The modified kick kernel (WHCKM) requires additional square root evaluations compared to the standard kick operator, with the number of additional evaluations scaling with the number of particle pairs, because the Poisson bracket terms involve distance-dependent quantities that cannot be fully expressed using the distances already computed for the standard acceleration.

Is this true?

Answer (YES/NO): NO